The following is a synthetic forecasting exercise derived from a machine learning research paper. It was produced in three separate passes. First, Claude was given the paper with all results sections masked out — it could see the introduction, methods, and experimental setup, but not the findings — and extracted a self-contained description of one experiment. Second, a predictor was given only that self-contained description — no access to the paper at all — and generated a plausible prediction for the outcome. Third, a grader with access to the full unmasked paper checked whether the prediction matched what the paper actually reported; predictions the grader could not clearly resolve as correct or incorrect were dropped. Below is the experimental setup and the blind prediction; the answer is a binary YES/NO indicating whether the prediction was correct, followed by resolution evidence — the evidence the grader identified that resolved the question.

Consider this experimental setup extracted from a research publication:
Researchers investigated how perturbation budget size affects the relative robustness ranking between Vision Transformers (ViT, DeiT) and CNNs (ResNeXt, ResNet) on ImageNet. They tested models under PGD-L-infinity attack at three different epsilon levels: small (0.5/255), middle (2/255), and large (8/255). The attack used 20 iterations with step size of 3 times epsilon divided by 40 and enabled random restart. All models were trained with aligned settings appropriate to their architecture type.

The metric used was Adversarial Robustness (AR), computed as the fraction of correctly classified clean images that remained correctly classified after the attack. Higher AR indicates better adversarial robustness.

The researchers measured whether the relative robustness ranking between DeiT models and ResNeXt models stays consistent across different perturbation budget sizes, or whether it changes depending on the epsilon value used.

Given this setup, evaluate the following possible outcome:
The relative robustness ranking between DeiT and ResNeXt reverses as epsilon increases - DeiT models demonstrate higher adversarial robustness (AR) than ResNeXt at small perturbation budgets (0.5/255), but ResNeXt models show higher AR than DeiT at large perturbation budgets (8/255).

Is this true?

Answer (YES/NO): NO